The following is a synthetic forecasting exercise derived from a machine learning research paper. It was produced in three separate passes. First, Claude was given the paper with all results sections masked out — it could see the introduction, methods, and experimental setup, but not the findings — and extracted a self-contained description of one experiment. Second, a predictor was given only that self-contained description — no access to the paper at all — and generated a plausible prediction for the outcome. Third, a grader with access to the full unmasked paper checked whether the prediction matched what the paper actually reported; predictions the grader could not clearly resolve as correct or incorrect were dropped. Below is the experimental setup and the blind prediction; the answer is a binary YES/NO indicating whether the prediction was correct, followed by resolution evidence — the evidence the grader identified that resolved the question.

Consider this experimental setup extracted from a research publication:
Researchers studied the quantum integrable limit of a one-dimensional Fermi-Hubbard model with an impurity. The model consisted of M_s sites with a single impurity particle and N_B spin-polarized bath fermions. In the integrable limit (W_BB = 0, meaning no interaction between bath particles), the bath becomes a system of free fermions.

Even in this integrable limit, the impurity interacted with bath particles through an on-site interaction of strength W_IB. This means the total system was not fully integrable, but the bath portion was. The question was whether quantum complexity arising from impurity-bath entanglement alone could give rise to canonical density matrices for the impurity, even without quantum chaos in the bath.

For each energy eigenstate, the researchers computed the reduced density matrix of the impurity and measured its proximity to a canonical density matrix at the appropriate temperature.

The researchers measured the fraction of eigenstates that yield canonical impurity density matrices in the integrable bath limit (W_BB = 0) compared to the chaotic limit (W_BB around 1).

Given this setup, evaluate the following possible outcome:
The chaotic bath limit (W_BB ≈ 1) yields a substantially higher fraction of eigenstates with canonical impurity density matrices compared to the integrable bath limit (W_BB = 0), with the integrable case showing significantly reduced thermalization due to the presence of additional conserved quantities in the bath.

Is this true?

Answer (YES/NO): YES